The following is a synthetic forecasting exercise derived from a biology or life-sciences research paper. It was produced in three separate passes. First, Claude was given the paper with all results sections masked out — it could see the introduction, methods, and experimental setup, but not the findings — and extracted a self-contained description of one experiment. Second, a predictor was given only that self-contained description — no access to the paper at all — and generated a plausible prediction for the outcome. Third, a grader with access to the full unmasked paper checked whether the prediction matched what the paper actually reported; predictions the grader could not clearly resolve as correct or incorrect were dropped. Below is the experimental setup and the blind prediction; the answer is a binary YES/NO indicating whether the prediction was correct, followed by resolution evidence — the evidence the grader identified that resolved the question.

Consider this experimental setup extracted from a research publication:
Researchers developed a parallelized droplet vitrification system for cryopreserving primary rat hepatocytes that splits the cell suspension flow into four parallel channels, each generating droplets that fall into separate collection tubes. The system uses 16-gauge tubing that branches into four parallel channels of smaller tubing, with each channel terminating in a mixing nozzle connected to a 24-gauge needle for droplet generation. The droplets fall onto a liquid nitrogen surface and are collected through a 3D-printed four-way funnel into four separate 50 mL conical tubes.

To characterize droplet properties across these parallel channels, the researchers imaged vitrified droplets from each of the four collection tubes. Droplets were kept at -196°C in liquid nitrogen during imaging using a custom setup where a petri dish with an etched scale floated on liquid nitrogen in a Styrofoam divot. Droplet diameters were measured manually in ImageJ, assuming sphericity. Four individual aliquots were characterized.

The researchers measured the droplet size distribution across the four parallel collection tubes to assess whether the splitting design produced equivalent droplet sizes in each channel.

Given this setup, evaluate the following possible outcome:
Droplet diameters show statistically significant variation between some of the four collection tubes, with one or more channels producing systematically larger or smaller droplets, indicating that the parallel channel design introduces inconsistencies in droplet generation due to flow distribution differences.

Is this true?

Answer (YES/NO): NO